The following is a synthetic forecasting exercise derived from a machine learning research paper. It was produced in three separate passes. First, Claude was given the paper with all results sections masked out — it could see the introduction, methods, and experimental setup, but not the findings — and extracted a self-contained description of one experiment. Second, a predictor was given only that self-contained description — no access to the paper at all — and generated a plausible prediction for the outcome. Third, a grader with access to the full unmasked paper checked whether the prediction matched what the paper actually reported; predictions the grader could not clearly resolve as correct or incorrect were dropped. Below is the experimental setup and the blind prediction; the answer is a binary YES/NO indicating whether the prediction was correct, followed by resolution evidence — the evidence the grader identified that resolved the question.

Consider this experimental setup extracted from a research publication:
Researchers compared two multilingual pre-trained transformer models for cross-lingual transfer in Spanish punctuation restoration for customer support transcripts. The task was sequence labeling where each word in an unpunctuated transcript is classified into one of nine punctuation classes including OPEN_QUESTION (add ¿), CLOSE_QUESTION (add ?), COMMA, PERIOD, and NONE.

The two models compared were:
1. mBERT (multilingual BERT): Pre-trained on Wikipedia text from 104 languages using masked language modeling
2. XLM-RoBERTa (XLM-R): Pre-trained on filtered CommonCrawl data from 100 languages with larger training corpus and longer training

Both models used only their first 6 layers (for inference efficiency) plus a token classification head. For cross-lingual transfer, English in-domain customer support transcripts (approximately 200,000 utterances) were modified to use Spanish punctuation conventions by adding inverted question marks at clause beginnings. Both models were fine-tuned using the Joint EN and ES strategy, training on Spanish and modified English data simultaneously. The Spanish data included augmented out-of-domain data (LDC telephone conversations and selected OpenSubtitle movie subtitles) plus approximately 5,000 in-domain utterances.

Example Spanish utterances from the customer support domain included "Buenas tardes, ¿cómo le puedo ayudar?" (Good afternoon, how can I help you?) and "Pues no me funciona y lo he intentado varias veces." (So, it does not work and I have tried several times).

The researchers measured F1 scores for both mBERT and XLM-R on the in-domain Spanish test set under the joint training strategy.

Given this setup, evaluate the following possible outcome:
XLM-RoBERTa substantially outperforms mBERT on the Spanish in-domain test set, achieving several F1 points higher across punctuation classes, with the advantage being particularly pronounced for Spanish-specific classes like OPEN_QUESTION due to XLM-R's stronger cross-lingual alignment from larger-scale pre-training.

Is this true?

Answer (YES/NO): NO